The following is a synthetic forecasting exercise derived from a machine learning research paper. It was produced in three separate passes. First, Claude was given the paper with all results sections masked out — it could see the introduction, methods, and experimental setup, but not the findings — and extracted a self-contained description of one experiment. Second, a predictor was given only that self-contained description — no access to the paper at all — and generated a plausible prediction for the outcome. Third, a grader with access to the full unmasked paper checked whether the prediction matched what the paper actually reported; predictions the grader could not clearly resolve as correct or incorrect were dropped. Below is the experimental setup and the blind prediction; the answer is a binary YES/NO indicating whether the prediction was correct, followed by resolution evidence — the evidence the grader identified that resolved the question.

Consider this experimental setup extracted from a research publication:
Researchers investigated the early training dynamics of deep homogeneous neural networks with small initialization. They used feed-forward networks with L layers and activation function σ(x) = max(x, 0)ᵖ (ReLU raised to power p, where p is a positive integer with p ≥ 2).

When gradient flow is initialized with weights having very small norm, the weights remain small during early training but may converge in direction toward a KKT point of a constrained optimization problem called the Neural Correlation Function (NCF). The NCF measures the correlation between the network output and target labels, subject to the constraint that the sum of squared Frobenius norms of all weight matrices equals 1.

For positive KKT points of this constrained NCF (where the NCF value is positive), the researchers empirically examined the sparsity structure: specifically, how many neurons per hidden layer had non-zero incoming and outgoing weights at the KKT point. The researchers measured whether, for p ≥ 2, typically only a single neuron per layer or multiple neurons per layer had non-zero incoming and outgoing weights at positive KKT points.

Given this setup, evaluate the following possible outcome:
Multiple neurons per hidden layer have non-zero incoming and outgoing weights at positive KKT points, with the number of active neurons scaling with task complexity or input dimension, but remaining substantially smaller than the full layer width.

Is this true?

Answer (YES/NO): NO